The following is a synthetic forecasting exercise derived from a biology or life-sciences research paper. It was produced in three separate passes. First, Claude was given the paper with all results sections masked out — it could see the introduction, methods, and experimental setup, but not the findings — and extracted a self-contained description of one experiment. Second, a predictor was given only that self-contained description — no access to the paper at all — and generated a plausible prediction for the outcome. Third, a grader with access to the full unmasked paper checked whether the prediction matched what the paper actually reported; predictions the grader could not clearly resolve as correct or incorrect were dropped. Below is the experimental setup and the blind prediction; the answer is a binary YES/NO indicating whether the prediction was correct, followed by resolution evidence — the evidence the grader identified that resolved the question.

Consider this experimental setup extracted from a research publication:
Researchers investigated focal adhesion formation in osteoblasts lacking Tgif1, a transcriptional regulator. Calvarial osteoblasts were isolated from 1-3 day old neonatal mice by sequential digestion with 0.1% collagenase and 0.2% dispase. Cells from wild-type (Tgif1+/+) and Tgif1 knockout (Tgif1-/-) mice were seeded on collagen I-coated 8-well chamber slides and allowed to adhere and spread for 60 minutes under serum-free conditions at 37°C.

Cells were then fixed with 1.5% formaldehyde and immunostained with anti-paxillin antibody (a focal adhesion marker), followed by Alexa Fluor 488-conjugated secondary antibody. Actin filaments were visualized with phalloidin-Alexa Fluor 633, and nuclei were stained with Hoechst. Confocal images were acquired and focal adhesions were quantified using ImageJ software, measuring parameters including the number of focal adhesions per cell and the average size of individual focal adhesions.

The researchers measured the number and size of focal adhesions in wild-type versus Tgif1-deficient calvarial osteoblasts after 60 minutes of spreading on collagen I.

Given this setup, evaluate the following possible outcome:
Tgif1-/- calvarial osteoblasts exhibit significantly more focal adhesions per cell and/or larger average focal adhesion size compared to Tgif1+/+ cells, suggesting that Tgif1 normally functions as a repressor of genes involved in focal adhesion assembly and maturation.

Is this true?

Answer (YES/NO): NO